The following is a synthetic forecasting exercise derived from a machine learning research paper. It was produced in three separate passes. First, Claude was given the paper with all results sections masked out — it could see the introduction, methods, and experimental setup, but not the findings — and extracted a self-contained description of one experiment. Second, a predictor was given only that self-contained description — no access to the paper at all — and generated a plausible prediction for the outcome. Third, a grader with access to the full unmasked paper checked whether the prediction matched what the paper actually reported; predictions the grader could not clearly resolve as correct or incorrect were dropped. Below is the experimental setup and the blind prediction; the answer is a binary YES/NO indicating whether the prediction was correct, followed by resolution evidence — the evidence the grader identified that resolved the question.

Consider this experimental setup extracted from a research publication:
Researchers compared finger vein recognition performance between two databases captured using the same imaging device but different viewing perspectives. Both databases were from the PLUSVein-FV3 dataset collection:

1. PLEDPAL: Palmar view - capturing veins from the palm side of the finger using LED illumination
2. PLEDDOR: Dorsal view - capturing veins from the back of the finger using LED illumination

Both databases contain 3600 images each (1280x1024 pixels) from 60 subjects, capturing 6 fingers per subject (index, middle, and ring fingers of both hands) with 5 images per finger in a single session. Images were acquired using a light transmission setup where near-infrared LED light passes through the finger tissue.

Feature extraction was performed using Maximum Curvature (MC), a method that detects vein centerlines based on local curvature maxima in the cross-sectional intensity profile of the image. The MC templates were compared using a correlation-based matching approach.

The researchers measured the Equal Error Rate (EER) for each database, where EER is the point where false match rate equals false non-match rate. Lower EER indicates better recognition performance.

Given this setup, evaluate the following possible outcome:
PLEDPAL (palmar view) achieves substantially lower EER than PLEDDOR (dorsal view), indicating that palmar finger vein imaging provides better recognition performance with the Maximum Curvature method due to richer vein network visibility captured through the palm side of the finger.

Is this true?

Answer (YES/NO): NO